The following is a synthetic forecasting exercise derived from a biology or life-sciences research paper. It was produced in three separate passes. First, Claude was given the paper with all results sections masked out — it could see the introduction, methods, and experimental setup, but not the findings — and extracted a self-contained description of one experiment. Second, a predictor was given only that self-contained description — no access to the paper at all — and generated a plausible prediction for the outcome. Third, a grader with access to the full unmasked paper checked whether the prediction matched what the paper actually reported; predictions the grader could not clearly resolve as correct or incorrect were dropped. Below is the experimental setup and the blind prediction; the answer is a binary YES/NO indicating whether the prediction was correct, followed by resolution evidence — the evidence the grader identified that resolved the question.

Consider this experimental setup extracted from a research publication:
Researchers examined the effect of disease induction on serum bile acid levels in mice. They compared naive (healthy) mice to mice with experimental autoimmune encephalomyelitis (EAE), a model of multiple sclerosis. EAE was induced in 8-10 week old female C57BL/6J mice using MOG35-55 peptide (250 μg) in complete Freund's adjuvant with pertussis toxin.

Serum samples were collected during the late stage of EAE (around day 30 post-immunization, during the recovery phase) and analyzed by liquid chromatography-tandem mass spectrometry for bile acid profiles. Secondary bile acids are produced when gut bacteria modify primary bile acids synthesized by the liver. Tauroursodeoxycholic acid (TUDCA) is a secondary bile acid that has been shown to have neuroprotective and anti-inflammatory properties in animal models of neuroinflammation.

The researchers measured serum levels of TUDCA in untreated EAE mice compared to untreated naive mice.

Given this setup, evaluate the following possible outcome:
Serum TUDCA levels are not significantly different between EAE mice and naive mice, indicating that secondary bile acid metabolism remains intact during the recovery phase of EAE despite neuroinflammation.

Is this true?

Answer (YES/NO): NO